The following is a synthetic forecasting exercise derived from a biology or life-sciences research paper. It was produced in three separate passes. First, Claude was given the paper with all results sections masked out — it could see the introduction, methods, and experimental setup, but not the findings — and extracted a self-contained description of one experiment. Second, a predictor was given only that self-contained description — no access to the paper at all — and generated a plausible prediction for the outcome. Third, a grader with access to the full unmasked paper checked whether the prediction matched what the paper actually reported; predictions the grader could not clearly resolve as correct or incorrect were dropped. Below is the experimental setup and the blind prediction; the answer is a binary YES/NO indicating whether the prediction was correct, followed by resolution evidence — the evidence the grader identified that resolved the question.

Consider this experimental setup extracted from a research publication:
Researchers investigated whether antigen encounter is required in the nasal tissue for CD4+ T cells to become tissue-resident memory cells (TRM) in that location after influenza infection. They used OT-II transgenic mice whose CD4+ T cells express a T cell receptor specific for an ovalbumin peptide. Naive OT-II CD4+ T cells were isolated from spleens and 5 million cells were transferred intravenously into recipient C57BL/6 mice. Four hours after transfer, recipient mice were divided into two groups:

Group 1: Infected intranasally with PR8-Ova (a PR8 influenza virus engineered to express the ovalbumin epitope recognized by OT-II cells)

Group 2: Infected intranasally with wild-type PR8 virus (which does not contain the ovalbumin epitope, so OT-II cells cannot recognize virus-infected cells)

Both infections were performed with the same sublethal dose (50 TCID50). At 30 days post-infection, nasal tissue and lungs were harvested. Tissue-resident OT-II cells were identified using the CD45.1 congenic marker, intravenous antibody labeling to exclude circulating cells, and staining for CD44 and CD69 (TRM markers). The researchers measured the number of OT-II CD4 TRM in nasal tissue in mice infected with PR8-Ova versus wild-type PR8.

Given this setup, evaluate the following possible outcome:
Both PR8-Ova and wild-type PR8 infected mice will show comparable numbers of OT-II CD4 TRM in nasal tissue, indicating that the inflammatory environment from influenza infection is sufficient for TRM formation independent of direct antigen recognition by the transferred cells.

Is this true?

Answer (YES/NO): NO